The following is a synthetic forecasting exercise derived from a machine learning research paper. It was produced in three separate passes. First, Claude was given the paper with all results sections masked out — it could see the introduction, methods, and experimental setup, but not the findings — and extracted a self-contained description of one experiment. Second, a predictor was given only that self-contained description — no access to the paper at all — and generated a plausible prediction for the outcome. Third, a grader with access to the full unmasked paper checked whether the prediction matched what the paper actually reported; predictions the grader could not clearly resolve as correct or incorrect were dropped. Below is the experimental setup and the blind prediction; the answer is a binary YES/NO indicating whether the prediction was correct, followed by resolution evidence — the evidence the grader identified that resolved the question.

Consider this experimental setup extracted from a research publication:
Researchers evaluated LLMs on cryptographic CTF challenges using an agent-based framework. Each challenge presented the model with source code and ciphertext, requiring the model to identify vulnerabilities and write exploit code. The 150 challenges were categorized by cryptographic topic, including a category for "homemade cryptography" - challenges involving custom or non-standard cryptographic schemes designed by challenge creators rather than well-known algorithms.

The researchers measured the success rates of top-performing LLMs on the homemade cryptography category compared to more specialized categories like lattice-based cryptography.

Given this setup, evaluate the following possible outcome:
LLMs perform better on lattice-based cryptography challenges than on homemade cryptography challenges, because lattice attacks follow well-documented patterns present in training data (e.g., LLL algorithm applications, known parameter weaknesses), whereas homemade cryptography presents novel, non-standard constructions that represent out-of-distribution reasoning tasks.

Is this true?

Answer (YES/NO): NO